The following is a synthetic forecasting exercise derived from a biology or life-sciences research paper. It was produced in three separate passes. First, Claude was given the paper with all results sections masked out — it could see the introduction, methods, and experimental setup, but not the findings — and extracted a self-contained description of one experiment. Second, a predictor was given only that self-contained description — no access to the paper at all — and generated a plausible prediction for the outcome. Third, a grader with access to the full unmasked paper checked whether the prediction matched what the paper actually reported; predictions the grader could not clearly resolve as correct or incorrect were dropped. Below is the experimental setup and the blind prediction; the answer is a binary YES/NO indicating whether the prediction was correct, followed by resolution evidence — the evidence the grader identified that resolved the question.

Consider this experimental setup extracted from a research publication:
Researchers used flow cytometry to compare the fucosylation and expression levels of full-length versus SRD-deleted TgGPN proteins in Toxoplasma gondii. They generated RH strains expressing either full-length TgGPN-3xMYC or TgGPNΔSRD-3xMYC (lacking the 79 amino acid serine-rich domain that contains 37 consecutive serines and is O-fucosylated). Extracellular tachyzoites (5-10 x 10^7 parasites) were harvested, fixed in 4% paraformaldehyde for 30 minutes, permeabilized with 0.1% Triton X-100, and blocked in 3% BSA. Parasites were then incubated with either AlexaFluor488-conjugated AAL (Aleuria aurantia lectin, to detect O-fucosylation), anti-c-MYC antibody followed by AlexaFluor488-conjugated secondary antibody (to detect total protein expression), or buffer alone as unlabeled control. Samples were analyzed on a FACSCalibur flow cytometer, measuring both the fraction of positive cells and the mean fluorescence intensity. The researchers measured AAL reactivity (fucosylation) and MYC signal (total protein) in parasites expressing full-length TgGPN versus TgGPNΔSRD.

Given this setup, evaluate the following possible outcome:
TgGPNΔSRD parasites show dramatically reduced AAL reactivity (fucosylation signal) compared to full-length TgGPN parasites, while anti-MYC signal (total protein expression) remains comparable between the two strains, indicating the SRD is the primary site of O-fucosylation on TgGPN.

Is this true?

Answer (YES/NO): NO